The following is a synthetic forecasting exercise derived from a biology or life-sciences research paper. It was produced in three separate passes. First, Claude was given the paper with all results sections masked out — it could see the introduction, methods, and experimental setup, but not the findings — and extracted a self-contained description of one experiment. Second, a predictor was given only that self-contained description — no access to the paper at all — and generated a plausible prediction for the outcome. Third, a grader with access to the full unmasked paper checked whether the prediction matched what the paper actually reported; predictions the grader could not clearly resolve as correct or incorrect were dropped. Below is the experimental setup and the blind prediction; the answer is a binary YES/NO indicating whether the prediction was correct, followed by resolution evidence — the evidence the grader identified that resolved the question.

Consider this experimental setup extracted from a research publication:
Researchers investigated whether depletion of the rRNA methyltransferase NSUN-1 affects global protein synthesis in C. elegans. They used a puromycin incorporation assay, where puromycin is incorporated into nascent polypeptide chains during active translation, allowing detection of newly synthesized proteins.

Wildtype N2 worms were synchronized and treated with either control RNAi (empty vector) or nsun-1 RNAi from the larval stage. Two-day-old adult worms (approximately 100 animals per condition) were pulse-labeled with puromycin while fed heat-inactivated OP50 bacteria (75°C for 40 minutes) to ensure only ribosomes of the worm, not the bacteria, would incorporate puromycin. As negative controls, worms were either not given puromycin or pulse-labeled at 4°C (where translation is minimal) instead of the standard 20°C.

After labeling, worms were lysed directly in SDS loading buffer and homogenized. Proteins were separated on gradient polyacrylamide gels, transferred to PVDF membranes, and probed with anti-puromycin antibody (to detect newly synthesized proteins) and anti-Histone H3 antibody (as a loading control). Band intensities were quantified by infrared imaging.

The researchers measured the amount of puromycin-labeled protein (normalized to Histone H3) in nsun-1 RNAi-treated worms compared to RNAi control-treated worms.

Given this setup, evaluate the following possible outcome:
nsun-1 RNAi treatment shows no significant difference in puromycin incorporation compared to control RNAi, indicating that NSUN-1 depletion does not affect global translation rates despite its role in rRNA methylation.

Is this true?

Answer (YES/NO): YES